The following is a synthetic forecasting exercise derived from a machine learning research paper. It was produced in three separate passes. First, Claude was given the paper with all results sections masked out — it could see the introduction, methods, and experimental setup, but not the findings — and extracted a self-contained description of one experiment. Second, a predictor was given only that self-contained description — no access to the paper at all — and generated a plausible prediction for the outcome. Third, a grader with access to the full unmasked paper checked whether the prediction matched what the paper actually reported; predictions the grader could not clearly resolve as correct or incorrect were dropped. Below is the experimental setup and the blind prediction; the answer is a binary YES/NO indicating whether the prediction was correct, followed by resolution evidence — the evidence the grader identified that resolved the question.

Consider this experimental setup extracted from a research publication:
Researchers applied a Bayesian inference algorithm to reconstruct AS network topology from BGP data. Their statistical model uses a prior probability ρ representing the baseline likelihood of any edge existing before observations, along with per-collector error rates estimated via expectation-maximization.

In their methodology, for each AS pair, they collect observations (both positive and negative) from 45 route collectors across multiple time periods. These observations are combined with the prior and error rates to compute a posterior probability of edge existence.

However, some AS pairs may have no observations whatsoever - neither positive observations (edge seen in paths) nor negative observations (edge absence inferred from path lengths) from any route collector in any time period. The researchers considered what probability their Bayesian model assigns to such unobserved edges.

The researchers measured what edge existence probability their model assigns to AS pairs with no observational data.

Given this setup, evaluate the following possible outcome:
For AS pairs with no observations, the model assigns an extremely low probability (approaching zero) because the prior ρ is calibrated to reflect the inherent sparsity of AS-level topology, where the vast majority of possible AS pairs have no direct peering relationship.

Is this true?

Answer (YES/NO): YES